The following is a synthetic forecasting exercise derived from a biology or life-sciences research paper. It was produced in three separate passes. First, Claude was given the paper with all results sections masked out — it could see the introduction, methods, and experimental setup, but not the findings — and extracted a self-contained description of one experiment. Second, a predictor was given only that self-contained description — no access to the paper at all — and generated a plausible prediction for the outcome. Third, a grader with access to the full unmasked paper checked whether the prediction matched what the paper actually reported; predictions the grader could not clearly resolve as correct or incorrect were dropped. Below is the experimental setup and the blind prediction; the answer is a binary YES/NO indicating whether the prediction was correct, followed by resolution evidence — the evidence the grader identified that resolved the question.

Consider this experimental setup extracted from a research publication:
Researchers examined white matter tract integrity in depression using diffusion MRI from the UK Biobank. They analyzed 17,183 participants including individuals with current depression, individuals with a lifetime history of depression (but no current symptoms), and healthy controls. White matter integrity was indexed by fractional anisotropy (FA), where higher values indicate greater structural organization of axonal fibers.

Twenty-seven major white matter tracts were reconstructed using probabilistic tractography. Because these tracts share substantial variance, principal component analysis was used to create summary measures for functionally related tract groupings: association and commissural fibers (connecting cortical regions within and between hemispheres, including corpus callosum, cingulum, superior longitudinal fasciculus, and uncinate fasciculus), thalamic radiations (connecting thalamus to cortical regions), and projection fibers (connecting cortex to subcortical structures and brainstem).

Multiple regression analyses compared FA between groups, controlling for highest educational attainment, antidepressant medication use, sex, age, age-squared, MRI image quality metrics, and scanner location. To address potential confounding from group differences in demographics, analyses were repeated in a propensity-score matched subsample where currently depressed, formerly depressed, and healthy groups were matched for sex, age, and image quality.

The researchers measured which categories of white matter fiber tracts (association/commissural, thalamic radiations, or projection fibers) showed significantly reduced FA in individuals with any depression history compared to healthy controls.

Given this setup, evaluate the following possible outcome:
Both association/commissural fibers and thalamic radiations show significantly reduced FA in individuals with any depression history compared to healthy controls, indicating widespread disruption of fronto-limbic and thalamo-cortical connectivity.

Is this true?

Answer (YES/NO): YES